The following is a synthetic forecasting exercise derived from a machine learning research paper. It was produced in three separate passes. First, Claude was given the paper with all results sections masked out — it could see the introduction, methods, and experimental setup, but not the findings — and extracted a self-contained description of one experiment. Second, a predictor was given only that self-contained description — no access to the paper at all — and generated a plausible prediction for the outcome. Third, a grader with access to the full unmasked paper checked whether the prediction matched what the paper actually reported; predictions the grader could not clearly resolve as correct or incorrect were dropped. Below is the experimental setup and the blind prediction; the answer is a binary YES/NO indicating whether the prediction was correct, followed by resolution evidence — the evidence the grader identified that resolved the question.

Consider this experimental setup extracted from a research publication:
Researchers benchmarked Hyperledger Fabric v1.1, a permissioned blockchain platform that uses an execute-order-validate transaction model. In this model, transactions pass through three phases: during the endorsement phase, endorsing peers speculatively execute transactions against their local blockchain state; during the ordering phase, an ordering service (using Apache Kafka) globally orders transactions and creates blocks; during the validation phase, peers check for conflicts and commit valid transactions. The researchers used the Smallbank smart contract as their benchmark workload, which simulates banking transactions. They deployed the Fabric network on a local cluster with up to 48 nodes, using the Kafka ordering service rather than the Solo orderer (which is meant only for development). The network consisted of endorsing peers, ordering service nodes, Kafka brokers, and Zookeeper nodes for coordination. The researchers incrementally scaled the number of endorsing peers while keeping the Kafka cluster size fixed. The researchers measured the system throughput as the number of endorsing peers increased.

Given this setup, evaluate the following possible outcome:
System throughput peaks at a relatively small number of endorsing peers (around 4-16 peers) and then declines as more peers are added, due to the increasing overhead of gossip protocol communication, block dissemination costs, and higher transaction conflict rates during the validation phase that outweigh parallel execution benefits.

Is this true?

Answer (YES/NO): NO